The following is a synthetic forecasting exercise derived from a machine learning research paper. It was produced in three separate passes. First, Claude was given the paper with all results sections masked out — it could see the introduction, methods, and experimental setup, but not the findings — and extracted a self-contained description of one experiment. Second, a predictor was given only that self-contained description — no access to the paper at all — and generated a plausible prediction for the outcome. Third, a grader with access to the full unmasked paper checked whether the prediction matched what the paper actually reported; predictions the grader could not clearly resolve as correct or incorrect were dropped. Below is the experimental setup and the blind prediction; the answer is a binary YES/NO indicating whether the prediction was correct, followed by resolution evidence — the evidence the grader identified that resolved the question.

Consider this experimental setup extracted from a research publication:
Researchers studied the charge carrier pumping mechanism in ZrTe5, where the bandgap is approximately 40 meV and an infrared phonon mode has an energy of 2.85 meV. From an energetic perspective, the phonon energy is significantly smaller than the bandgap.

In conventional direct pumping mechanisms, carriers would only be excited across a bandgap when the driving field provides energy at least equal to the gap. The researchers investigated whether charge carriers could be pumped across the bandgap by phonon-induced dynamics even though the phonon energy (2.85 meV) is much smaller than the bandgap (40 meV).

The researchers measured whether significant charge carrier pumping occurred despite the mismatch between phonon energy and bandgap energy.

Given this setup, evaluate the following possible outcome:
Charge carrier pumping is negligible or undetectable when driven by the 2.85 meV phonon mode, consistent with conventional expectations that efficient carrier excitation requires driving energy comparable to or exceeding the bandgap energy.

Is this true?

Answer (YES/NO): NO